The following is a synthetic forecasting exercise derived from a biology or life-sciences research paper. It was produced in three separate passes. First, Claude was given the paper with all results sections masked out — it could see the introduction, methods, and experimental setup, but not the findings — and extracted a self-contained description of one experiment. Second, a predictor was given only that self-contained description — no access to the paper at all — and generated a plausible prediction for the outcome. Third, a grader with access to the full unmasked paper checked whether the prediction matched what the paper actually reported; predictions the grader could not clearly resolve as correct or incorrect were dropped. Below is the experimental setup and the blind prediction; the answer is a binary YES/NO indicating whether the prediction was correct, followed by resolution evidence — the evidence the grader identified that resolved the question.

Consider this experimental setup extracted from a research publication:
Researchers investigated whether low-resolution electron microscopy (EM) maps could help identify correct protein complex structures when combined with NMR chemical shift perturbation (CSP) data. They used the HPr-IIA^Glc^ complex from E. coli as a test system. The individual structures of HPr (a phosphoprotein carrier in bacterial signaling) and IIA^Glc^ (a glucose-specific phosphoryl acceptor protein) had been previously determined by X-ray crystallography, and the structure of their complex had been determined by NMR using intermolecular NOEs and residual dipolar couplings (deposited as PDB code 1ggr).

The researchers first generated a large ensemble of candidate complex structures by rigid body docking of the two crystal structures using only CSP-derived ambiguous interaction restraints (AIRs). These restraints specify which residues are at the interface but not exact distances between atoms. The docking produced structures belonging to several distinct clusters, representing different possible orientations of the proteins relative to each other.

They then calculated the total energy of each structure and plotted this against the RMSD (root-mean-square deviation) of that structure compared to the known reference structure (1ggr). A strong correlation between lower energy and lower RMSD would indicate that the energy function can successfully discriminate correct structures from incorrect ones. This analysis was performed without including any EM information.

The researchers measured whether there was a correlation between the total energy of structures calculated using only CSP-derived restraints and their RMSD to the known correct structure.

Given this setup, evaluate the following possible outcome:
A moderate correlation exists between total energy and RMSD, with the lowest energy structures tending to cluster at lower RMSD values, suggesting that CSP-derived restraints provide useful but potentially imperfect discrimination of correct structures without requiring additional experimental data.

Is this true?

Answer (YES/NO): NO